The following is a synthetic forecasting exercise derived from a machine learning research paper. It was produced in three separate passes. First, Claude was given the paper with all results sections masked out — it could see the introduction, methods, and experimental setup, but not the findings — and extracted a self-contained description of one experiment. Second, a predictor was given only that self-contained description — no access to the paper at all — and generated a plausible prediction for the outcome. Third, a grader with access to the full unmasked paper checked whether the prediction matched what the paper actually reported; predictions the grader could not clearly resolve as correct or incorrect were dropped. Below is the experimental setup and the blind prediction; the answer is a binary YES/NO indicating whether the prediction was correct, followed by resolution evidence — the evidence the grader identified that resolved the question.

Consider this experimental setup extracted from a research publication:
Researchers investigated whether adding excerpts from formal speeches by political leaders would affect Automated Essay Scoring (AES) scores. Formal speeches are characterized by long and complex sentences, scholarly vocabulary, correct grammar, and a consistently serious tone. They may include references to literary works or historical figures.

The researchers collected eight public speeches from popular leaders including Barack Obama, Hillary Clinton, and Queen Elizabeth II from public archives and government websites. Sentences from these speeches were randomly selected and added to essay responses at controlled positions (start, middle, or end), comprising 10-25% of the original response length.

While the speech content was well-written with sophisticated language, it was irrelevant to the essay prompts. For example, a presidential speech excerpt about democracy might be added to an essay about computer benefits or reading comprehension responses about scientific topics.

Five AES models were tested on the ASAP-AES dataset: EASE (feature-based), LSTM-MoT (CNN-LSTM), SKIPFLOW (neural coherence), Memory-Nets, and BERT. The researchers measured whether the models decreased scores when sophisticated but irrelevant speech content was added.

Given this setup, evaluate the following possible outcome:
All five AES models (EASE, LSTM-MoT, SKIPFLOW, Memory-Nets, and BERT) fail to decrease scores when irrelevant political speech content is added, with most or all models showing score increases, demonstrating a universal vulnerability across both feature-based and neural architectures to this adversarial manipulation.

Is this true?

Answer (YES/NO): NO